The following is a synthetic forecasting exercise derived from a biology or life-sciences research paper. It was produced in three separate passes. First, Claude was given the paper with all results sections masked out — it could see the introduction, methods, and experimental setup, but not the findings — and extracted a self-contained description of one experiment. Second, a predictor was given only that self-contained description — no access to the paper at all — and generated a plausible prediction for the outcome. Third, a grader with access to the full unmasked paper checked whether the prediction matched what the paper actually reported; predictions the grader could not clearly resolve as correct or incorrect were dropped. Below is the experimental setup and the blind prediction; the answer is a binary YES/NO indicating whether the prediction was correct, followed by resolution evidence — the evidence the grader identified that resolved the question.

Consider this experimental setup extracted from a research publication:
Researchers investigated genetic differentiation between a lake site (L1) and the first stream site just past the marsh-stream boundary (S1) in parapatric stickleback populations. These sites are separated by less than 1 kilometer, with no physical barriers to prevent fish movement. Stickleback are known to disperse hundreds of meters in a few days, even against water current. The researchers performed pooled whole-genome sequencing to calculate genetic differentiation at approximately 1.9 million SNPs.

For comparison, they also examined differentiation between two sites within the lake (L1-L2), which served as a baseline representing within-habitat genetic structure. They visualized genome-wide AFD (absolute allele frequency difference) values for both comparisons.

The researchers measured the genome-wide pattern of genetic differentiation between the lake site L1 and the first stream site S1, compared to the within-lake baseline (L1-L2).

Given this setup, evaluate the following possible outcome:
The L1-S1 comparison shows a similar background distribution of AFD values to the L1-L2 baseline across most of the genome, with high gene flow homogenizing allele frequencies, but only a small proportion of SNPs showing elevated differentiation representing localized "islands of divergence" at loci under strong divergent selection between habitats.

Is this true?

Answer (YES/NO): YES